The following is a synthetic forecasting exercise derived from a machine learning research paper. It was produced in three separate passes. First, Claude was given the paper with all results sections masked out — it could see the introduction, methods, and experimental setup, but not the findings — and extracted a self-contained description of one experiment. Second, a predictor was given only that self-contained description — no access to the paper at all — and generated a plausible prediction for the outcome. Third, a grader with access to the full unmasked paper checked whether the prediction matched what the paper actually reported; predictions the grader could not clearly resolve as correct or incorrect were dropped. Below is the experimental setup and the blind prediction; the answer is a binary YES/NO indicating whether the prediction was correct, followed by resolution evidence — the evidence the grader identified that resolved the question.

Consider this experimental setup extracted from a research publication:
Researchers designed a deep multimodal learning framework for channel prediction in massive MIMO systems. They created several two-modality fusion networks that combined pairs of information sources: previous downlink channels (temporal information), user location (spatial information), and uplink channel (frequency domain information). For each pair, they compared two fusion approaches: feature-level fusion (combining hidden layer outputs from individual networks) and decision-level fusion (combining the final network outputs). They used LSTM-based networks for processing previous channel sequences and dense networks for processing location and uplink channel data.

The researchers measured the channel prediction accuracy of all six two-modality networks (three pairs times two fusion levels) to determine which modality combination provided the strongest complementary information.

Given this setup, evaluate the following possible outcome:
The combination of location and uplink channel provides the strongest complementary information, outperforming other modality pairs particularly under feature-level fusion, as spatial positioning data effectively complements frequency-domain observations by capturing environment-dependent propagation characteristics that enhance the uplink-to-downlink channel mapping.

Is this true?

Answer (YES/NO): NO